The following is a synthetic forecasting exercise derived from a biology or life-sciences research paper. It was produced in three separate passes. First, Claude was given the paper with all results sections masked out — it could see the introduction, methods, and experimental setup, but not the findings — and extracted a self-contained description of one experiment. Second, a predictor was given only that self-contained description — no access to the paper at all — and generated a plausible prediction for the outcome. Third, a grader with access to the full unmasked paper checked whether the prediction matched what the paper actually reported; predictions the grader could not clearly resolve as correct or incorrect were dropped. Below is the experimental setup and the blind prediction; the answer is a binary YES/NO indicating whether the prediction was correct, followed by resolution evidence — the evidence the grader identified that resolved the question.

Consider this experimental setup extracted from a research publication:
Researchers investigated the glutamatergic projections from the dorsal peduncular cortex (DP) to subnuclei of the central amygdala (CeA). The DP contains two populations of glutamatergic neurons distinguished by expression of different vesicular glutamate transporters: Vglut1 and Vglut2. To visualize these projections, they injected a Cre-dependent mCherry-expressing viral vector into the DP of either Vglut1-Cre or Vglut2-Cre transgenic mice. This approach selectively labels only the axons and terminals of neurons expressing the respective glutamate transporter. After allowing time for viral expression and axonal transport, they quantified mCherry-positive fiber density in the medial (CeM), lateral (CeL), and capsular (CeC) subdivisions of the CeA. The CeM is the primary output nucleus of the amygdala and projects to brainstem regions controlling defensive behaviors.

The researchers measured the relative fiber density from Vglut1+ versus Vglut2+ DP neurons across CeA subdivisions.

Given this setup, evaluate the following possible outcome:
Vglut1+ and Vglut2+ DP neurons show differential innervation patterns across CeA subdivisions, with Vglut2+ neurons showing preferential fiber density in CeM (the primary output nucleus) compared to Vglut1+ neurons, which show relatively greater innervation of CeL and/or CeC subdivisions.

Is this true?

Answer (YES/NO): NO